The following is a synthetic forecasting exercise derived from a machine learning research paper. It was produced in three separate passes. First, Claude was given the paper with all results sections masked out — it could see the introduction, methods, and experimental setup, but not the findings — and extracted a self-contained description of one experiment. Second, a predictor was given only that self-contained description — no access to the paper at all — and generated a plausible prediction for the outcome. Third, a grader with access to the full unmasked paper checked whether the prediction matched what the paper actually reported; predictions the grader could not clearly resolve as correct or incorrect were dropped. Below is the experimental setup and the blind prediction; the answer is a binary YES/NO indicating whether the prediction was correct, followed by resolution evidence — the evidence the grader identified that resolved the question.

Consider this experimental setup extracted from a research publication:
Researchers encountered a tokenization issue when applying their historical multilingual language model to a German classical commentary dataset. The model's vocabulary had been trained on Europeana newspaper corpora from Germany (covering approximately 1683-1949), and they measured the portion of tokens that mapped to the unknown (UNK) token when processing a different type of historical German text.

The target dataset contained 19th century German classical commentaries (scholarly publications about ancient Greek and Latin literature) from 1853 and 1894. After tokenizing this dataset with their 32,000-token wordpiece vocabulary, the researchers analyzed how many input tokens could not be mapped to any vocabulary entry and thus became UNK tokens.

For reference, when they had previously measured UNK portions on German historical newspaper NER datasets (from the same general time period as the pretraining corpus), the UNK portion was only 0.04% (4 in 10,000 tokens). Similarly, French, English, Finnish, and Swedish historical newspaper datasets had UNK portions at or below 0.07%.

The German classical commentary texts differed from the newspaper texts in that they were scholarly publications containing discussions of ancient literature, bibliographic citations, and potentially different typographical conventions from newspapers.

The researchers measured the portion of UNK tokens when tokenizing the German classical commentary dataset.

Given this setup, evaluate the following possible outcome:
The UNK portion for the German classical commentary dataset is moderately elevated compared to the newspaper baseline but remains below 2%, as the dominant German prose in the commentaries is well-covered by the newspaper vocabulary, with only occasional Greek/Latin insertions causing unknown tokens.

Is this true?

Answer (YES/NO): NO